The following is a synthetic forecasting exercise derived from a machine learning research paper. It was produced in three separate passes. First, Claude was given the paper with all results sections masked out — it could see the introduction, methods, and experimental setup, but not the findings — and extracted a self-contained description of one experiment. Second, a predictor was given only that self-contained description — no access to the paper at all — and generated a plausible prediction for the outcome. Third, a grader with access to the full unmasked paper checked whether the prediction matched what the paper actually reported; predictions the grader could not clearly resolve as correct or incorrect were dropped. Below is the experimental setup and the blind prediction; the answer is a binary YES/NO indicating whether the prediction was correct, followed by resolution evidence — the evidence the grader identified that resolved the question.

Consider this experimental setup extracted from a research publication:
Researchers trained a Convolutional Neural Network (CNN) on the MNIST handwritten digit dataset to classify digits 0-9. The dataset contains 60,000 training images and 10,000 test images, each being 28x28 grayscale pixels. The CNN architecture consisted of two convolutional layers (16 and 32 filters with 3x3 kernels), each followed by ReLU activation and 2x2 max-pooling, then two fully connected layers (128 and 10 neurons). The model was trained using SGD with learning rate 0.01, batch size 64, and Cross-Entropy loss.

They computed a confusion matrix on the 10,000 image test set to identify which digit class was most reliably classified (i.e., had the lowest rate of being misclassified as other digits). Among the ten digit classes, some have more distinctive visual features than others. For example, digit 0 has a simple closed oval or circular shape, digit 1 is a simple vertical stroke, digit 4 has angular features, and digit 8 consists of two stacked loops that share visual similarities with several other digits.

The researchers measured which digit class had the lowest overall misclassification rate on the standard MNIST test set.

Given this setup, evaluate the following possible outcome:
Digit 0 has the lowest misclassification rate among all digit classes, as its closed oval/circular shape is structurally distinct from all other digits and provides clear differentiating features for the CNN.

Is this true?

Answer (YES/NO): YES